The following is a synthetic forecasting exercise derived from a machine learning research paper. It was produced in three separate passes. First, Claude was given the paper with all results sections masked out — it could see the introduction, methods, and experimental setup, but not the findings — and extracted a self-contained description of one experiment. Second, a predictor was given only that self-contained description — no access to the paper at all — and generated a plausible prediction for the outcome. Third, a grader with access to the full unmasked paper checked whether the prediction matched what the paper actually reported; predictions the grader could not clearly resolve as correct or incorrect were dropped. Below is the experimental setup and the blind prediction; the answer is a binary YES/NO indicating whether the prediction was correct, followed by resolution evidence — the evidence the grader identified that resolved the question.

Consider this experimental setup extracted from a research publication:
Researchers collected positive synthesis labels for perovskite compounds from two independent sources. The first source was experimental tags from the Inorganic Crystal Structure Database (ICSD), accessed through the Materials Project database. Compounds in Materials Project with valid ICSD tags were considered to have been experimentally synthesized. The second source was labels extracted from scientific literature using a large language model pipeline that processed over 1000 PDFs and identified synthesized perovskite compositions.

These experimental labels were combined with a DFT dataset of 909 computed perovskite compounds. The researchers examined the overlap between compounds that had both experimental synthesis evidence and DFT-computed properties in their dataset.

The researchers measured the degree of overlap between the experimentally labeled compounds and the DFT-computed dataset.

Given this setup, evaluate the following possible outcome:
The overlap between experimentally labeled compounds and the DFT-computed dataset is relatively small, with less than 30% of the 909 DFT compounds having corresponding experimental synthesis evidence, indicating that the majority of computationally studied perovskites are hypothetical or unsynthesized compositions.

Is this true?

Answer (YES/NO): YES